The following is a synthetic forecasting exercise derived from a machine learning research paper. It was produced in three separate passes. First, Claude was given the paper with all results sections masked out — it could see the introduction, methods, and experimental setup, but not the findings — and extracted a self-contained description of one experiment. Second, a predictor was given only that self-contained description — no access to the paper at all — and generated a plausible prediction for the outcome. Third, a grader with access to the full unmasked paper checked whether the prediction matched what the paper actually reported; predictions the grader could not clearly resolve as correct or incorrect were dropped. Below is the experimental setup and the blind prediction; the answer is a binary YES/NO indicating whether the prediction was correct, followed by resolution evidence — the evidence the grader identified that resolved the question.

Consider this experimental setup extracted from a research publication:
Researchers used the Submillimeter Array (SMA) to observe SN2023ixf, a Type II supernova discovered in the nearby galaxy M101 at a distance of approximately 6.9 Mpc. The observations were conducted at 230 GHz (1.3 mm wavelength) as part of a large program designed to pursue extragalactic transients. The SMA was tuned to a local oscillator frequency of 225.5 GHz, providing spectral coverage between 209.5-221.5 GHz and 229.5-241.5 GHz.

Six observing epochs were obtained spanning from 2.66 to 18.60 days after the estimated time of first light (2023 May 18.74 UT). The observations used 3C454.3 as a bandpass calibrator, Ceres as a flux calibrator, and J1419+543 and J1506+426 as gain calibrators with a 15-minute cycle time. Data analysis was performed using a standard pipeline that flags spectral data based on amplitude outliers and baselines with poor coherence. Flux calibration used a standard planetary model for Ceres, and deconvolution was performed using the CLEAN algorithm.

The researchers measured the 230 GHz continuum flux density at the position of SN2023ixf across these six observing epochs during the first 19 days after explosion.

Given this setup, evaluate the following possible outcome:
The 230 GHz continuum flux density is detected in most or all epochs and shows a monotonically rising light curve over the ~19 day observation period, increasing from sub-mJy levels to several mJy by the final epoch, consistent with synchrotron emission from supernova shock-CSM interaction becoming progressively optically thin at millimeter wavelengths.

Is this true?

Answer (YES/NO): NO